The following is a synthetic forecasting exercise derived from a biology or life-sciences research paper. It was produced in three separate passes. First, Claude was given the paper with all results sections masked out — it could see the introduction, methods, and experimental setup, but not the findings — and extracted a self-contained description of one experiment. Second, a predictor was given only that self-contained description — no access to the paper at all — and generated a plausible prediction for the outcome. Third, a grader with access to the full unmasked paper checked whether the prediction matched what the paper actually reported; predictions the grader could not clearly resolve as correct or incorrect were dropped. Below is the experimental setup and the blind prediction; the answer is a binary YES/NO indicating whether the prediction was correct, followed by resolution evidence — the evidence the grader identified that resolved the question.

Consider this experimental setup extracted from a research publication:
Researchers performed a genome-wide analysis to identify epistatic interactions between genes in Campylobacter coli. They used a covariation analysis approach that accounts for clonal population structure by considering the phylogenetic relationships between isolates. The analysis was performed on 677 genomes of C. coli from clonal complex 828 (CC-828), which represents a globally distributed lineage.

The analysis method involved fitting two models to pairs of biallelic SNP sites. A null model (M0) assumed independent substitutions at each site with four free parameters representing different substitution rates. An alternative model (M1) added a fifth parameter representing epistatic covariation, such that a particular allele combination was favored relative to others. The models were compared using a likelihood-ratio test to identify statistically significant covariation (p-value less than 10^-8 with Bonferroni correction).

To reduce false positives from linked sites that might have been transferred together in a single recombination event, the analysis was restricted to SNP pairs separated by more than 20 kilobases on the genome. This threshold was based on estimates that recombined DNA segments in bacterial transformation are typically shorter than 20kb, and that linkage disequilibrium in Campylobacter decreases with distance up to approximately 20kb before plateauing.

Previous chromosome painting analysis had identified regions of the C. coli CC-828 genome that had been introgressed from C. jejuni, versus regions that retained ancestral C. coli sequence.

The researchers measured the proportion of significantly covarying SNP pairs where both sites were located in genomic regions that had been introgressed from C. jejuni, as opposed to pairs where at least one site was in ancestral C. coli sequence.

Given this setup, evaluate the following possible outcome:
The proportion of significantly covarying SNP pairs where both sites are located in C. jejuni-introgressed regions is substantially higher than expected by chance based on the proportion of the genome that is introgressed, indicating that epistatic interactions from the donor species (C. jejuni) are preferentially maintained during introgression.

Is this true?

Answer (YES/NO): YES